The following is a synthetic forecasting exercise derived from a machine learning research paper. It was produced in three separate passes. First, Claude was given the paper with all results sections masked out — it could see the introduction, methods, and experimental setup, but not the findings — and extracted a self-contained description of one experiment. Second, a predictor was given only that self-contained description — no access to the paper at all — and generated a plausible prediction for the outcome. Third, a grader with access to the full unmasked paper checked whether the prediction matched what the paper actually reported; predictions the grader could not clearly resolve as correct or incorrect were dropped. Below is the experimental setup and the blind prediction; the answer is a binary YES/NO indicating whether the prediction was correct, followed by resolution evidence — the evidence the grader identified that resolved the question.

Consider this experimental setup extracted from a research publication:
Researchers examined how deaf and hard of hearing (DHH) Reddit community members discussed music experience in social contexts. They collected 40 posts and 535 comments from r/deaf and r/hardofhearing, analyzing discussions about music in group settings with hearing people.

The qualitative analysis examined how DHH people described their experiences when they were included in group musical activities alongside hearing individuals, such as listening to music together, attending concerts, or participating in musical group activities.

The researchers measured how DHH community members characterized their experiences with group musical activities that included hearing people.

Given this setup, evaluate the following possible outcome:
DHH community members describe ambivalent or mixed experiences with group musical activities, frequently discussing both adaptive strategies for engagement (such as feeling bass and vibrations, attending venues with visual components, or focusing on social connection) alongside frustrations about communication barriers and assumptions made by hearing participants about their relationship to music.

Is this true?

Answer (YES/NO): YES